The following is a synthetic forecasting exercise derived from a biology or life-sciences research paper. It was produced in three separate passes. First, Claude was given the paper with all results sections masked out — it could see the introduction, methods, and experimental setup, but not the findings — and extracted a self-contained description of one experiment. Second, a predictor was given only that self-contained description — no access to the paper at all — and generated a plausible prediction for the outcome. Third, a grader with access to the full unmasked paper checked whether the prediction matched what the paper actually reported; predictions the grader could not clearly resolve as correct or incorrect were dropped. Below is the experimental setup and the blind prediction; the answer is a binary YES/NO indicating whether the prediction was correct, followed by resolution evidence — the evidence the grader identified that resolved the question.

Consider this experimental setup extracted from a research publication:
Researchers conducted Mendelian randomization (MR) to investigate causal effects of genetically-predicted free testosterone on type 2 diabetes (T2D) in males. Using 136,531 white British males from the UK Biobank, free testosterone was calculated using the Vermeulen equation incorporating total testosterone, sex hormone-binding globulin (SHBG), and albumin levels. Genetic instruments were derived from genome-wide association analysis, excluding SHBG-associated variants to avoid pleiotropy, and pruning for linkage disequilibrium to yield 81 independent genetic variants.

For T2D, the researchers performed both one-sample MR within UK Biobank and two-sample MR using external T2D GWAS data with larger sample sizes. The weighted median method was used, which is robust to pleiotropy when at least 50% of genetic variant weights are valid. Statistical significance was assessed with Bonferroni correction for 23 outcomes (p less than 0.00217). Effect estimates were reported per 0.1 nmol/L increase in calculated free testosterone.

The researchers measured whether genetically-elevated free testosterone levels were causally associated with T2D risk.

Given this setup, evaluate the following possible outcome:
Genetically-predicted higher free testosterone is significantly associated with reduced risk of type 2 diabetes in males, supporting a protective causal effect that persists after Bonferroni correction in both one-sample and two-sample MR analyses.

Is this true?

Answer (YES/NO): NO